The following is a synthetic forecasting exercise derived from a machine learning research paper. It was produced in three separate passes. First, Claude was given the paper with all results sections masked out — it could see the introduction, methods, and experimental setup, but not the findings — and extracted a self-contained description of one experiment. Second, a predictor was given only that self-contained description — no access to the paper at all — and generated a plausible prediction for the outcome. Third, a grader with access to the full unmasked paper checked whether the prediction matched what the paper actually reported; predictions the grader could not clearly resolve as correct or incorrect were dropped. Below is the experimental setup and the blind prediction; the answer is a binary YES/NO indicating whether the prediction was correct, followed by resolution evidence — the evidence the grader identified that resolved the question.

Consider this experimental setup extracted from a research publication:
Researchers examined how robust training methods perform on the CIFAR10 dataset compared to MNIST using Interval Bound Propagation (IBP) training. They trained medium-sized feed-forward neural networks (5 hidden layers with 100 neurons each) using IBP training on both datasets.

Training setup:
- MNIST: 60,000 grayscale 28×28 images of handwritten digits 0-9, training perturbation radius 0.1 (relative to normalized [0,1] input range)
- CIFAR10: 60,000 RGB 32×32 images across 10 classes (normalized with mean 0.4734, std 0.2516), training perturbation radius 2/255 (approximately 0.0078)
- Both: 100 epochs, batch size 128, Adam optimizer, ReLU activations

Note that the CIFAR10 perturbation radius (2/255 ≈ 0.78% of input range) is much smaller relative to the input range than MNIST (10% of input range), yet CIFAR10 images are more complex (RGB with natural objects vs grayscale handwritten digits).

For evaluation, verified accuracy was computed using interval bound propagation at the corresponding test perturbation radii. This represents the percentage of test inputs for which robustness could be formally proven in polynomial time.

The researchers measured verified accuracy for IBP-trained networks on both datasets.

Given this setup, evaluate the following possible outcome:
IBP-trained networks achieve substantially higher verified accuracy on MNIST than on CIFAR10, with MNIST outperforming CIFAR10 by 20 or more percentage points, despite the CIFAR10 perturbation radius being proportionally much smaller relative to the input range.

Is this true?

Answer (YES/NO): YES